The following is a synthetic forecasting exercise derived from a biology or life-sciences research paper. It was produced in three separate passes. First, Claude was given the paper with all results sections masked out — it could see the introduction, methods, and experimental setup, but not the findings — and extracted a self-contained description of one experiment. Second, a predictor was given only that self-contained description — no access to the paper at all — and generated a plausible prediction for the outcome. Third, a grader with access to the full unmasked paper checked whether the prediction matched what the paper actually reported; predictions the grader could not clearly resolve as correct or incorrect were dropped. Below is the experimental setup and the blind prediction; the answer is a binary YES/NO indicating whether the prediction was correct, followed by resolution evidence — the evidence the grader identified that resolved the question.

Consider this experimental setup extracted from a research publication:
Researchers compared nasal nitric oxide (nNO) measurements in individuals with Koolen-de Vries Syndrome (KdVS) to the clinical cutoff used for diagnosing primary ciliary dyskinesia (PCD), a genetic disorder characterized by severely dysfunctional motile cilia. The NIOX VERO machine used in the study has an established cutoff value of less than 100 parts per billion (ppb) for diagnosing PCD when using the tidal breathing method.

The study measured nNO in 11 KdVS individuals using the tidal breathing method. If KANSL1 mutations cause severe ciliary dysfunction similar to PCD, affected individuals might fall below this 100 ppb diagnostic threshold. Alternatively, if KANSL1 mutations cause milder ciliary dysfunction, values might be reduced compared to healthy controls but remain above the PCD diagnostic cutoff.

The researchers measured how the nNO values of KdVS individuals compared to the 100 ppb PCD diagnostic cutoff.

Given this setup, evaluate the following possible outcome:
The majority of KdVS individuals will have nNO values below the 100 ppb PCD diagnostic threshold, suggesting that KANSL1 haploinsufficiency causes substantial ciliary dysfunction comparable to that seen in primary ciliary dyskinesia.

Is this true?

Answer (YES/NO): NO